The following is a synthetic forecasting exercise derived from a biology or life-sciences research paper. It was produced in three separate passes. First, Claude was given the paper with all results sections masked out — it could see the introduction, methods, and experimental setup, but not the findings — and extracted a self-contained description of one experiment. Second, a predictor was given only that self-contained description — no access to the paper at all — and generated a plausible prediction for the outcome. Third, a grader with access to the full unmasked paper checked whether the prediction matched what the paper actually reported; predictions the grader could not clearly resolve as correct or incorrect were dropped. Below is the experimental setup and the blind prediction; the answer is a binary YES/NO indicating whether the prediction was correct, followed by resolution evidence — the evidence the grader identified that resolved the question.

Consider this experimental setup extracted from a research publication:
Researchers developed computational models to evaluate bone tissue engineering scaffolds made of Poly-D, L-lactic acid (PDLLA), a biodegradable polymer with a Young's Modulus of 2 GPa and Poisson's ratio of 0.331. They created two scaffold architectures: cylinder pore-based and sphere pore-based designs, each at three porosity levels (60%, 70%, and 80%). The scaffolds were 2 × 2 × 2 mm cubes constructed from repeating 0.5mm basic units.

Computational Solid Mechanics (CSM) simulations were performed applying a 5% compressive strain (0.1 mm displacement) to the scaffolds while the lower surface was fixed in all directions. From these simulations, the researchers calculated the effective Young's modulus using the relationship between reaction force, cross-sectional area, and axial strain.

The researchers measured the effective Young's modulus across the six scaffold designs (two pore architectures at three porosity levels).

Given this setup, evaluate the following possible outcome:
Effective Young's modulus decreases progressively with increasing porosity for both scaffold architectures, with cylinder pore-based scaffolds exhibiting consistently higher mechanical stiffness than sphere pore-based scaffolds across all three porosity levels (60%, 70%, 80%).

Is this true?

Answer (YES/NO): YES